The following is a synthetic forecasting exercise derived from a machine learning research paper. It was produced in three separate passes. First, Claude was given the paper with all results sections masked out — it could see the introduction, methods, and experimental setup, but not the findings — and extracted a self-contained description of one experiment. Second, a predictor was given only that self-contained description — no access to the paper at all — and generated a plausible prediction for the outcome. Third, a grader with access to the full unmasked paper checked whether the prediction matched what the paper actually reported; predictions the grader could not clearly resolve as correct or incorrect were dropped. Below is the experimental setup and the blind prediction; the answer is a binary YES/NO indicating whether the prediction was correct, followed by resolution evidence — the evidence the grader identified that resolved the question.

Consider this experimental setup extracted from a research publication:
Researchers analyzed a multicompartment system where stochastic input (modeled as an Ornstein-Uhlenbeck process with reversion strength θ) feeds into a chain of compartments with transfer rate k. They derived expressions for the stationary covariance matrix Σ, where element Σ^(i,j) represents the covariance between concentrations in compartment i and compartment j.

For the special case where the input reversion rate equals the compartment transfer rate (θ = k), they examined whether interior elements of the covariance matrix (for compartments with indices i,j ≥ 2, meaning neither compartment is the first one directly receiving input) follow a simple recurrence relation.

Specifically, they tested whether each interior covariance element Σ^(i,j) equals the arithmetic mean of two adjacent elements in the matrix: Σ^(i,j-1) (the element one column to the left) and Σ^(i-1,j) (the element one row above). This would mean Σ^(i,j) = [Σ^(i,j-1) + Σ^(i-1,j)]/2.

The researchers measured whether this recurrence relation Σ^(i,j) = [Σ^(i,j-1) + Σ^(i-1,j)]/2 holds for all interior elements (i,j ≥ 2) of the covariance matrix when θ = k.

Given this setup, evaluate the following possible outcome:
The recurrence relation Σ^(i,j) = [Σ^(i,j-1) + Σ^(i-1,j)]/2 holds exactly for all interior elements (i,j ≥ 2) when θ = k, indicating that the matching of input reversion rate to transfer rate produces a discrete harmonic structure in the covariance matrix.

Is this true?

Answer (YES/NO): YES